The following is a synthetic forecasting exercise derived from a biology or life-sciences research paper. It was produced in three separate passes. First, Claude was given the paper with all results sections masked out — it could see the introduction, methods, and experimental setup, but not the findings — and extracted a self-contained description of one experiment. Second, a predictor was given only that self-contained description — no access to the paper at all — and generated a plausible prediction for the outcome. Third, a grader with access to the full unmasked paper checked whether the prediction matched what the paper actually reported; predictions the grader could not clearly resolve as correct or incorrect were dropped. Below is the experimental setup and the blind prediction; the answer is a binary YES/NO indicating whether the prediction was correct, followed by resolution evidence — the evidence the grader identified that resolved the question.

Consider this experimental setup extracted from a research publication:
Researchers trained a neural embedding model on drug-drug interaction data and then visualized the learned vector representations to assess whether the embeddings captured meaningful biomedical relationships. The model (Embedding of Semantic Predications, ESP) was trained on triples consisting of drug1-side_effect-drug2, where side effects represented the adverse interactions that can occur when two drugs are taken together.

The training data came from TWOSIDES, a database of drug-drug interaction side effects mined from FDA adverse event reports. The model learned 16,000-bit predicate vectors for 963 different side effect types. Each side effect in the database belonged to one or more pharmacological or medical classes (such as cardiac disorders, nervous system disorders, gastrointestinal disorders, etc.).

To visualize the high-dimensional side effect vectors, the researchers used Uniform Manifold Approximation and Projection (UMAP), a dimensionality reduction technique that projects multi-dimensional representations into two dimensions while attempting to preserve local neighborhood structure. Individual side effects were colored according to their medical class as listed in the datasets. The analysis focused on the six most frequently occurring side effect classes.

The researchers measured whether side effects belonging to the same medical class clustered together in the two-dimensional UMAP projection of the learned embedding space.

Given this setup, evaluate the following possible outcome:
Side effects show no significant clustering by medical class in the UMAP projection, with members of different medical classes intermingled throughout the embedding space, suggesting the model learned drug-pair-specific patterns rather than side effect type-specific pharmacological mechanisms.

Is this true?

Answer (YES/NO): NO